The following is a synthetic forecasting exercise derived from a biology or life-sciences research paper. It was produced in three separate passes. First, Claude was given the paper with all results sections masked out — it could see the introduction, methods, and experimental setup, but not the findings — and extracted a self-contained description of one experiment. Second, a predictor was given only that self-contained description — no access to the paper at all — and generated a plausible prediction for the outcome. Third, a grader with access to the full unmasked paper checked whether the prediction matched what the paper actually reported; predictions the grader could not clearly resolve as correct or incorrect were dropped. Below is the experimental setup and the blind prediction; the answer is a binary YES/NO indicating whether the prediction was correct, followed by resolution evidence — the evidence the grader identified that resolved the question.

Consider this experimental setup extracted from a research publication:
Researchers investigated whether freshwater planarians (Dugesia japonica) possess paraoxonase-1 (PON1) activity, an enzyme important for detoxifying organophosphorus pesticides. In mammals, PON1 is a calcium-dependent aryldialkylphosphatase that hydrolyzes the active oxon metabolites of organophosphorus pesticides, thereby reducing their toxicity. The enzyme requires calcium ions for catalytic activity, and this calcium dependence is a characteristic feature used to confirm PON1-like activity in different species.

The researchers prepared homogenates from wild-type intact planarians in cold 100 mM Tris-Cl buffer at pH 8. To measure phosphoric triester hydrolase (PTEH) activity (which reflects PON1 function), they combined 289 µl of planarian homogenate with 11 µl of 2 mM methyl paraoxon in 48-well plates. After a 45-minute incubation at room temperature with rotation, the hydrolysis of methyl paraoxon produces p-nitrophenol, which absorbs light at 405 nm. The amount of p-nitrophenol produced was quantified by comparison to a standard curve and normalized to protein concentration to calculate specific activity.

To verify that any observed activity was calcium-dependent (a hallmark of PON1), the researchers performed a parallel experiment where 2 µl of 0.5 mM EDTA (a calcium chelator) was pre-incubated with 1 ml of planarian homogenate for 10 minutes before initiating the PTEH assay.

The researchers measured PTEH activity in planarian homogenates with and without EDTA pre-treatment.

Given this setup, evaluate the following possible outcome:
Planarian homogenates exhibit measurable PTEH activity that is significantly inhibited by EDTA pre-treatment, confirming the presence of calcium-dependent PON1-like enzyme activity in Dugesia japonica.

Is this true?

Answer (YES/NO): YES